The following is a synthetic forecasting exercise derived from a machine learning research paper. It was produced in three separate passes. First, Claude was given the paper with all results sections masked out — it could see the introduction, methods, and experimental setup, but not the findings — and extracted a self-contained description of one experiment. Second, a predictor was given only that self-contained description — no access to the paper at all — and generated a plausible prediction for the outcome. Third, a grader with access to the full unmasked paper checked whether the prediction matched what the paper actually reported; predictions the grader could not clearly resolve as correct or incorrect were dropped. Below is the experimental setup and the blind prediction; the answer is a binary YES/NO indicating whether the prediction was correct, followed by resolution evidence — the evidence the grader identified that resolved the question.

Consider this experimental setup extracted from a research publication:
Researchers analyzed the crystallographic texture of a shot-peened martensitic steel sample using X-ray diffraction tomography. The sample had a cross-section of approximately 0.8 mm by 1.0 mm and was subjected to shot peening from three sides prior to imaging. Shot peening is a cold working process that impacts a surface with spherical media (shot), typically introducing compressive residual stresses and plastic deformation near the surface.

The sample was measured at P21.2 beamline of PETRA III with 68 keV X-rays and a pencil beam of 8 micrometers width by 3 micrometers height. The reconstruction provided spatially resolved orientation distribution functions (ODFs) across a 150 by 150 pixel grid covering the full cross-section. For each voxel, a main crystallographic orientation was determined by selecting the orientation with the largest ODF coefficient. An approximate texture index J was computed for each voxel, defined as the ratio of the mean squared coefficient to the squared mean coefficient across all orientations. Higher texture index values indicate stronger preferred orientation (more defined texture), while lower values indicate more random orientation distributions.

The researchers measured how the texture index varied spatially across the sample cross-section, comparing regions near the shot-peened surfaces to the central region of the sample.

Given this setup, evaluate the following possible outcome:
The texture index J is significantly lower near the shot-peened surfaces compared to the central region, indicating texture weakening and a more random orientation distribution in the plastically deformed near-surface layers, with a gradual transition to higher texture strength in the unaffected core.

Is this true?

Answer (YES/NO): YES